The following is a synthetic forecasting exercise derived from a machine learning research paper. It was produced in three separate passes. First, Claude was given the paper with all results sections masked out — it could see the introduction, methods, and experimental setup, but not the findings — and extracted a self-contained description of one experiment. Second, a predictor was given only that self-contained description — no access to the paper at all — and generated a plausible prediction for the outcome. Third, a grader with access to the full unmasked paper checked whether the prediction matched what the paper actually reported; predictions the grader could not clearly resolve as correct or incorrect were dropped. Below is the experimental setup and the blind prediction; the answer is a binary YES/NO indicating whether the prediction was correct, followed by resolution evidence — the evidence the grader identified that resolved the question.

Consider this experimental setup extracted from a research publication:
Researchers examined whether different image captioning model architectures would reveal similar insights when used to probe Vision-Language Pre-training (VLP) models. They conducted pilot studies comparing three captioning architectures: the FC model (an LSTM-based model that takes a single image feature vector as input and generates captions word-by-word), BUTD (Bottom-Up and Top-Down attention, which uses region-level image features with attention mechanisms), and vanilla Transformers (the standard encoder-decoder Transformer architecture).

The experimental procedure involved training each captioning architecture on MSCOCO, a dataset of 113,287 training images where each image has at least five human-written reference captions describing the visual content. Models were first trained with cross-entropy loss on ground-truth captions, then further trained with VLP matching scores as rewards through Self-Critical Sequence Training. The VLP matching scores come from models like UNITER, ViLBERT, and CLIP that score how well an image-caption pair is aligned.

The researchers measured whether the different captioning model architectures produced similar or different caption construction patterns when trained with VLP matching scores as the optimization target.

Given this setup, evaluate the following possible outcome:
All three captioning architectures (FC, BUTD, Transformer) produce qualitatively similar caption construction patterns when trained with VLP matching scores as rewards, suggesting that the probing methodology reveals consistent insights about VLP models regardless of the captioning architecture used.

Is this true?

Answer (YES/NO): YES